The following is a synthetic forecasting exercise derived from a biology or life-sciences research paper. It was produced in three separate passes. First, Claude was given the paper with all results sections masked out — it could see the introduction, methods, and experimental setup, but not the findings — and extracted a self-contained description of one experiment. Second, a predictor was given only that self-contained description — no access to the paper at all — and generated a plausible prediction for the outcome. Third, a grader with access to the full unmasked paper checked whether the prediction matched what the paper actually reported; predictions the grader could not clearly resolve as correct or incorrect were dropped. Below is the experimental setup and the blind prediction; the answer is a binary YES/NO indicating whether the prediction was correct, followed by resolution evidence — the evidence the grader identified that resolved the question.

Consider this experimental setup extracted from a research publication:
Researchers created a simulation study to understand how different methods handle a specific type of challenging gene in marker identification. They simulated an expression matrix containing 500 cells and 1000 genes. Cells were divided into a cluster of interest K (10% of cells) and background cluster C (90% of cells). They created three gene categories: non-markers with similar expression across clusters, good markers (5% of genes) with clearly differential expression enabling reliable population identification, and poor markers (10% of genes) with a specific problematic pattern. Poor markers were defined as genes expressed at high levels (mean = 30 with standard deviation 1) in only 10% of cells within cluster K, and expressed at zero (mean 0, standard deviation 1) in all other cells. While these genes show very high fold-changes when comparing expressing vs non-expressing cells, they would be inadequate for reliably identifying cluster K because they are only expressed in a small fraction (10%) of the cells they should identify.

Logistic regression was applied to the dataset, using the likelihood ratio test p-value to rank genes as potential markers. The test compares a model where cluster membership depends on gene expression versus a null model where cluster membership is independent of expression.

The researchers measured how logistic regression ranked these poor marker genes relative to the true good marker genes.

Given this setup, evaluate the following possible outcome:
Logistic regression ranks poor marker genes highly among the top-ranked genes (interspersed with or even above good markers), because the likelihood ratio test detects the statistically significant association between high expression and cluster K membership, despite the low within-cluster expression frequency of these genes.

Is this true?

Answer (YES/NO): YES